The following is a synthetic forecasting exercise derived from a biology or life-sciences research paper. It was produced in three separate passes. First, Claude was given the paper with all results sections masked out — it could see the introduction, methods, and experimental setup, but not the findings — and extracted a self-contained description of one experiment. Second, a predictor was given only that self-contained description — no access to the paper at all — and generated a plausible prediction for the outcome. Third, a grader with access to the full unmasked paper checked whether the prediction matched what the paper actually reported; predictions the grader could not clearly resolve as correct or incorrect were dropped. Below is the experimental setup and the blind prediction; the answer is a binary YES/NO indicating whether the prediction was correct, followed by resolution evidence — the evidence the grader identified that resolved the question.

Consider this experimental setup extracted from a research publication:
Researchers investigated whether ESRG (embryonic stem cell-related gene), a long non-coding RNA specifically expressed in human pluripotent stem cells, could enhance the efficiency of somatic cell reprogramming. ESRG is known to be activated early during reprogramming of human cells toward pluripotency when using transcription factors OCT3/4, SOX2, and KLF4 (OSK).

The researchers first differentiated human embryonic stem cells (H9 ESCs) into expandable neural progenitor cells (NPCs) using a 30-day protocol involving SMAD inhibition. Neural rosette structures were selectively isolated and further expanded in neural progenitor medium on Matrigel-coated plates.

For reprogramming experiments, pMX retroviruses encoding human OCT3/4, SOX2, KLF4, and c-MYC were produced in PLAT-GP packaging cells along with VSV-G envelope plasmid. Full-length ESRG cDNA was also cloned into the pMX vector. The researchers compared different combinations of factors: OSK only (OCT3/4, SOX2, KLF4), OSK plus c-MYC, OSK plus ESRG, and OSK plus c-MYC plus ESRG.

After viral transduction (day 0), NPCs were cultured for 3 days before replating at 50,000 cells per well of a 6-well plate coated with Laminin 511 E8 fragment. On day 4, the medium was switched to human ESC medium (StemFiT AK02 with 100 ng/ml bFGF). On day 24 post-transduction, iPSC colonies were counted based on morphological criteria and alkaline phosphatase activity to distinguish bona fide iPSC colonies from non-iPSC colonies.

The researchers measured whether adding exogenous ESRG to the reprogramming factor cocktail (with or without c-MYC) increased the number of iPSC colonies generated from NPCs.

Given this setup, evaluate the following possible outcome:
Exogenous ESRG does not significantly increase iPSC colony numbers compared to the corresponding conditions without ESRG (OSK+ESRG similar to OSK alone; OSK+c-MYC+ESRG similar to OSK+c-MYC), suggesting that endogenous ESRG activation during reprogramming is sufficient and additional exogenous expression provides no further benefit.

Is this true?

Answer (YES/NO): YES